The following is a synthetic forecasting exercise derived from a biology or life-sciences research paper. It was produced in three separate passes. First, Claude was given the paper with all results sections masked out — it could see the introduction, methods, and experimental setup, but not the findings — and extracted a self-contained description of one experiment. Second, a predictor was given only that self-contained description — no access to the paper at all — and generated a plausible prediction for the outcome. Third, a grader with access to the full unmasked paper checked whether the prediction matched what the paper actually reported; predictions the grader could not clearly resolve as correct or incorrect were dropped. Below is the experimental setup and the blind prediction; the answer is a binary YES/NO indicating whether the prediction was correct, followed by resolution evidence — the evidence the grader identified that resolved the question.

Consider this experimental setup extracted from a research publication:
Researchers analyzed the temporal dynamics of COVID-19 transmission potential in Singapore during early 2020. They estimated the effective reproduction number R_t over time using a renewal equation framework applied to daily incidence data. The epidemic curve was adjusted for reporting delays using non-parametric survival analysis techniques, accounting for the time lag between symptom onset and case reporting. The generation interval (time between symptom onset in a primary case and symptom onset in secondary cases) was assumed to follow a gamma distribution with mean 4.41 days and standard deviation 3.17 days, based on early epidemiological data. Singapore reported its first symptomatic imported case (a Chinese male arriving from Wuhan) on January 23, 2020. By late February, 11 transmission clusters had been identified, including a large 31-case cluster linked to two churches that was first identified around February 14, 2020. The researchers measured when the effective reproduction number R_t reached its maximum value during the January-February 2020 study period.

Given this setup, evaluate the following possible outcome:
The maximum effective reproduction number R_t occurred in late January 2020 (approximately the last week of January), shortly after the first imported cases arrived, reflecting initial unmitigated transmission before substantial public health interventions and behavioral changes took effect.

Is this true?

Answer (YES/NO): NO